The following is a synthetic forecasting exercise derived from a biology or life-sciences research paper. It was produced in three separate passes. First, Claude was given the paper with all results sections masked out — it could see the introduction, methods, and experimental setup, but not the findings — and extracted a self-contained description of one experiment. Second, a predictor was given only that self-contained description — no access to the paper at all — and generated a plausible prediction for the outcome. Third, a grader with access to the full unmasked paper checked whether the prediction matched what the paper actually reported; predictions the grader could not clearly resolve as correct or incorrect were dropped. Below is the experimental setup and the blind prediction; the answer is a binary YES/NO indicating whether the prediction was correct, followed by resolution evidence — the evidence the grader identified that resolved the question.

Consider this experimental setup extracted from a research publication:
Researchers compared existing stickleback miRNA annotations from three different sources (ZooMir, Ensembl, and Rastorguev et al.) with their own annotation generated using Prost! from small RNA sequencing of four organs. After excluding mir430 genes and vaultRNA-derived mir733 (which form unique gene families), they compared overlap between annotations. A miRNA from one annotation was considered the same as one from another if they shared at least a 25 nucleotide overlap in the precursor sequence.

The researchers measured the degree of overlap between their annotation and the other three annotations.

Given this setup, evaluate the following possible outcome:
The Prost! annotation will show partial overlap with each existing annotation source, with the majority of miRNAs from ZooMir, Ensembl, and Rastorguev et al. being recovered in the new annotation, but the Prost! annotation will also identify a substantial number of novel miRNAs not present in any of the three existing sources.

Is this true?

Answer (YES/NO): NO